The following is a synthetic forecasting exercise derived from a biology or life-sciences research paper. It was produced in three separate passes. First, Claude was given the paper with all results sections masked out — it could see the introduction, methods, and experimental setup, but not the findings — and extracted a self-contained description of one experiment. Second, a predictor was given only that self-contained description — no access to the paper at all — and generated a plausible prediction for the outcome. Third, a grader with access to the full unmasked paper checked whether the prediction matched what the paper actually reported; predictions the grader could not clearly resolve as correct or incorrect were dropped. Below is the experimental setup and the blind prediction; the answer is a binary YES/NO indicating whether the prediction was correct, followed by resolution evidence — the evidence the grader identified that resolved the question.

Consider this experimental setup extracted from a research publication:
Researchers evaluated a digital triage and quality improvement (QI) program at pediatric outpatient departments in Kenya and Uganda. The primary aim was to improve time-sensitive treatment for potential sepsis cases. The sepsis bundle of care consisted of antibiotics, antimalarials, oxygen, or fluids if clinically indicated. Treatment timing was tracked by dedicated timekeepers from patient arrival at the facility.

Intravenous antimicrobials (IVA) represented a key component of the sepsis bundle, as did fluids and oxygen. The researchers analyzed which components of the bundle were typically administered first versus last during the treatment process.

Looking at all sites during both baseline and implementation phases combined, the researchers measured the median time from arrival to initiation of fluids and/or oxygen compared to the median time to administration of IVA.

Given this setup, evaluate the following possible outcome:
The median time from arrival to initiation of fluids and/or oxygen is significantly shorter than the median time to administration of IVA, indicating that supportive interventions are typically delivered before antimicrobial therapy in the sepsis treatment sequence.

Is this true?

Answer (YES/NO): YES